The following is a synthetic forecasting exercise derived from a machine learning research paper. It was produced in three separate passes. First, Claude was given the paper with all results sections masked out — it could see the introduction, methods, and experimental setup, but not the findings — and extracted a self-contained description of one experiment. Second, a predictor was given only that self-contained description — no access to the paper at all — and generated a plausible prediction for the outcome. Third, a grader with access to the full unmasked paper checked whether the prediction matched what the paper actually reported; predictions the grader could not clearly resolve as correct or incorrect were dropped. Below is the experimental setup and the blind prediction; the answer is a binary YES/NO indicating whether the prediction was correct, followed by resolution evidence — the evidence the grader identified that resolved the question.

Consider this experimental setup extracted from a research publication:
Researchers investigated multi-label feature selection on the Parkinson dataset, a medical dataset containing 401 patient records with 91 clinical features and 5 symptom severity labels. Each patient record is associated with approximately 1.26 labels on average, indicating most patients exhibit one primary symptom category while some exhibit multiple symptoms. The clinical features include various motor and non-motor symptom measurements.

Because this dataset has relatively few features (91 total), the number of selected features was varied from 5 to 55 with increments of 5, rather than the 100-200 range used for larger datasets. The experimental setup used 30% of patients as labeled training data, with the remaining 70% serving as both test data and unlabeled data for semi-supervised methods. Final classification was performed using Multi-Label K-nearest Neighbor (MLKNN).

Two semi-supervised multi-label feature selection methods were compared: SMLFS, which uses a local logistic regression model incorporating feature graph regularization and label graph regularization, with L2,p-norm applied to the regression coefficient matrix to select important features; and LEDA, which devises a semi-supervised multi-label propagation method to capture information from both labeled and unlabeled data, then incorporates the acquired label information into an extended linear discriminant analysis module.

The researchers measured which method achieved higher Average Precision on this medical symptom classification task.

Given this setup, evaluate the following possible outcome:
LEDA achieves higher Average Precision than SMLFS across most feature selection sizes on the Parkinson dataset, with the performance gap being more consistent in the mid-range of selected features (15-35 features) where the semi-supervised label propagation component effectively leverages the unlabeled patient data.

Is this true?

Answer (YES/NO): NO